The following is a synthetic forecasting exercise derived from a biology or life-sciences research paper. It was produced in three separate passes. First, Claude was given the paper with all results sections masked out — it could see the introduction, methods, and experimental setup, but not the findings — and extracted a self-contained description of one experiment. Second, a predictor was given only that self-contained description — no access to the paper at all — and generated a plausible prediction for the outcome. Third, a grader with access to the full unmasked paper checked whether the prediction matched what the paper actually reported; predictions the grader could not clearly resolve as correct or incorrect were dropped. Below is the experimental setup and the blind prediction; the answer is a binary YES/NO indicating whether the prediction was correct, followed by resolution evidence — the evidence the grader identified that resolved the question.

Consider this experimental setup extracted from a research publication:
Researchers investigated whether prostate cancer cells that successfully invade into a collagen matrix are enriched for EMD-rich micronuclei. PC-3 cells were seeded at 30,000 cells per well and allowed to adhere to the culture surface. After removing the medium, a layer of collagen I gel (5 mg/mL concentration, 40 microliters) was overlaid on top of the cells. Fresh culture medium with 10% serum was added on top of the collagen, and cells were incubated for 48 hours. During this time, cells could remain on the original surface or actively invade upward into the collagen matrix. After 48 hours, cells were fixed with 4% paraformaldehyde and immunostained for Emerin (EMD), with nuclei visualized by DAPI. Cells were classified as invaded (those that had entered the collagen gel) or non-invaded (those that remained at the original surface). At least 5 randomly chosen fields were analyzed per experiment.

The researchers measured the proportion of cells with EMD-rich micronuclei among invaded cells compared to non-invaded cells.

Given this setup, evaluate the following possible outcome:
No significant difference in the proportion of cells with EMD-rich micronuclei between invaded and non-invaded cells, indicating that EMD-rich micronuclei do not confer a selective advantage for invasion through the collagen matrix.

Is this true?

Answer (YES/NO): NO